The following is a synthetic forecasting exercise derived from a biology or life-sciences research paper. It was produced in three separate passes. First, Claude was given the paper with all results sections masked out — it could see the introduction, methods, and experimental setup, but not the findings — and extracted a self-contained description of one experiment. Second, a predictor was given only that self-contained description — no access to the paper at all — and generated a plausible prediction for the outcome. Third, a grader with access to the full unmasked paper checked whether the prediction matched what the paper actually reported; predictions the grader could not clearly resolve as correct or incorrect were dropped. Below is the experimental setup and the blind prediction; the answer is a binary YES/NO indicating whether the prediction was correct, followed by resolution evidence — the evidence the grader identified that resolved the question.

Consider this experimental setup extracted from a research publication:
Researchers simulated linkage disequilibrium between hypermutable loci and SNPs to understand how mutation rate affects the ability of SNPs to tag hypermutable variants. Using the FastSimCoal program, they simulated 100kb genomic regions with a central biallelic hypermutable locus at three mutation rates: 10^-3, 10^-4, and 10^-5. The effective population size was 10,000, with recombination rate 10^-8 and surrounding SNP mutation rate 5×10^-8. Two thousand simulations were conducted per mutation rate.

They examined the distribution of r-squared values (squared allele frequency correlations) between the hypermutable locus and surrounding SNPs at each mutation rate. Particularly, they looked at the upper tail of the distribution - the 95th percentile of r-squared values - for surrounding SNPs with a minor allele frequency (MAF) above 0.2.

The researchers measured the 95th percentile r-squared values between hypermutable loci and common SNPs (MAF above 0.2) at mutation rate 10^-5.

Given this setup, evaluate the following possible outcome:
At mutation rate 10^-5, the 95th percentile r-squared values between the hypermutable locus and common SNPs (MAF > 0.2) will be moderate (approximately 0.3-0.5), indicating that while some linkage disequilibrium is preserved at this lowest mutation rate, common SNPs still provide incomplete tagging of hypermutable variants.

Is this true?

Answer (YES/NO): YES